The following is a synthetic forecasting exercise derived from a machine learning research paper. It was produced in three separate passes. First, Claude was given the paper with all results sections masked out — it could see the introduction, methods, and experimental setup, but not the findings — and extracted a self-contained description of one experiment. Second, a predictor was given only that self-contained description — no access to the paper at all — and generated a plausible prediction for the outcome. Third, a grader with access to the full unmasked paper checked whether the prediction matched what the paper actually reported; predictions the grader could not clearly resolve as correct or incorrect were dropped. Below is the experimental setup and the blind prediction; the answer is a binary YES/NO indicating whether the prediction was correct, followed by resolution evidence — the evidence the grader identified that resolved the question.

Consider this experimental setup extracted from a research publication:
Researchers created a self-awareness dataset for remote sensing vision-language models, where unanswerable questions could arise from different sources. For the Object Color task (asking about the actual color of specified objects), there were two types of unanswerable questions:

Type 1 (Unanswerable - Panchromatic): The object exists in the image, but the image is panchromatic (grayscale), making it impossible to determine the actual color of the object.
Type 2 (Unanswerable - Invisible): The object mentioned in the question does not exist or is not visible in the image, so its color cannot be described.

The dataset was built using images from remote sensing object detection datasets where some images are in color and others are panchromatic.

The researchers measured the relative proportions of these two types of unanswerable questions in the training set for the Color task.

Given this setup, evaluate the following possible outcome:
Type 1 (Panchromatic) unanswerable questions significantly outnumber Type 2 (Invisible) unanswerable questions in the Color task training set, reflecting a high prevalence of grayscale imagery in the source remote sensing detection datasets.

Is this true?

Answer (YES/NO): NO